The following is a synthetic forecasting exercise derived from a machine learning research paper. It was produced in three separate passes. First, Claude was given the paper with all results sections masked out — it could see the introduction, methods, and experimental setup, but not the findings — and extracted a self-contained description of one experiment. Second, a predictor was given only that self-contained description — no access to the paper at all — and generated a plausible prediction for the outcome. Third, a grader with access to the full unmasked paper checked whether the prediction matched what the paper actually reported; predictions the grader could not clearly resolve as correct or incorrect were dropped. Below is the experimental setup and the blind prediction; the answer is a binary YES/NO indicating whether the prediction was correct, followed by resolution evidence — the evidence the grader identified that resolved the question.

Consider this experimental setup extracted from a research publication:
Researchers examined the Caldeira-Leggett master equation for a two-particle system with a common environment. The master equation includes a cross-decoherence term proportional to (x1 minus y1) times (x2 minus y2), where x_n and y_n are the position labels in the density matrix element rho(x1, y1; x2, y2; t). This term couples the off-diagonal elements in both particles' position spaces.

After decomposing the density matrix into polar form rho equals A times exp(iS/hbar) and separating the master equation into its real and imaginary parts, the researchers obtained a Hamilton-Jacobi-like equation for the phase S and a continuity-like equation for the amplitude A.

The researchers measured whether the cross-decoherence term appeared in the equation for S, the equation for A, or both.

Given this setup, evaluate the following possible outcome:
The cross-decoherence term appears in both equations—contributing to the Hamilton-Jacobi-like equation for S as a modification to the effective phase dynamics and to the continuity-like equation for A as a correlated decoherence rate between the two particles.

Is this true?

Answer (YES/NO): NO